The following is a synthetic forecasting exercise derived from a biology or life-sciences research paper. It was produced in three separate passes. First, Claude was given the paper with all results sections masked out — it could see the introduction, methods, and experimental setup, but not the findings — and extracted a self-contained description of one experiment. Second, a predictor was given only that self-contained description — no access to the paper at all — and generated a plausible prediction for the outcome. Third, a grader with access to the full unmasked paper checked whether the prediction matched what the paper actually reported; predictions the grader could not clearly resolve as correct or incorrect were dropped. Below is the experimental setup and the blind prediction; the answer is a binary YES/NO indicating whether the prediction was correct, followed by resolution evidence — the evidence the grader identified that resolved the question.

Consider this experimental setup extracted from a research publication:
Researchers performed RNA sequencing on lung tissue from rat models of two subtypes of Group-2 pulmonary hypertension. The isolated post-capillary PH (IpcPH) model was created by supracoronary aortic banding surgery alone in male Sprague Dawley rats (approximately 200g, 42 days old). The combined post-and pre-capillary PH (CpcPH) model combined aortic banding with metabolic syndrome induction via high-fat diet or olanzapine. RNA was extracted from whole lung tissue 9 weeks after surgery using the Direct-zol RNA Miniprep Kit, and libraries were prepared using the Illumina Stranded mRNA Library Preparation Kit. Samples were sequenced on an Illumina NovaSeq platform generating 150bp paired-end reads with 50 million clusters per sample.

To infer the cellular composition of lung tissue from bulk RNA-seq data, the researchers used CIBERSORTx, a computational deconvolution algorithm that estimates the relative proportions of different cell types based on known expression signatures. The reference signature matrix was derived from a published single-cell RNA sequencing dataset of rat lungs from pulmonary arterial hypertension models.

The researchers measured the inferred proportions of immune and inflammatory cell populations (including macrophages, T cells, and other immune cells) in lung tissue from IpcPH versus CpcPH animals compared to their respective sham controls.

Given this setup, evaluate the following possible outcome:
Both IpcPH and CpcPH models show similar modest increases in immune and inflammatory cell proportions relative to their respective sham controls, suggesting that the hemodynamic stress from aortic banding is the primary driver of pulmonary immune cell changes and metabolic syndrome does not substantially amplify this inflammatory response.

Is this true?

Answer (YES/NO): NO